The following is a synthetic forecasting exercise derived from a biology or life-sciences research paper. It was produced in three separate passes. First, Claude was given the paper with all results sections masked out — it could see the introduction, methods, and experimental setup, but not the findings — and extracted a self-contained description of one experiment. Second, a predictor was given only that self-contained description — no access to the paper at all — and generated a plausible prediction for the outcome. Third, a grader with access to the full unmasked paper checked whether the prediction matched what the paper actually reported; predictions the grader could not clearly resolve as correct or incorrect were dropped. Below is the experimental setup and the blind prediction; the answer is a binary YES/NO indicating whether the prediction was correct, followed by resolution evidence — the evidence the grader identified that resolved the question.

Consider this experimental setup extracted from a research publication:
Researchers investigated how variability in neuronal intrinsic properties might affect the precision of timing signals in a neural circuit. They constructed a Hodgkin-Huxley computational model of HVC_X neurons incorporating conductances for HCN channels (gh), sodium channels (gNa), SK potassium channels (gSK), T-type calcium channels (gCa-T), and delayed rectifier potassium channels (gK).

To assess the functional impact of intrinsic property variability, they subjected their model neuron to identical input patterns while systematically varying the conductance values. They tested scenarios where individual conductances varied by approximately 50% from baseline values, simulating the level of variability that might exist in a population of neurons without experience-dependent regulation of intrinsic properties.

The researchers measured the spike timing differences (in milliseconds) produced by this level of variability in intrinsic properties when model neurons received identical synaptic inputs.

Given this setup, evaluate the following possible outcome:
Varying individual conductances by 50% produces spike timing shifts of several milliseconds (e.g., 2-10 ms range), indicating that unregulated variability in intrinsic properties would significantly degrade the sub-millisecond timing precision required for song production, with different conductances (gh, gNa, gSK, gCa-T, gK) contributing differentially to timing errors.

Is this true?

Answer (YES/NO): NO